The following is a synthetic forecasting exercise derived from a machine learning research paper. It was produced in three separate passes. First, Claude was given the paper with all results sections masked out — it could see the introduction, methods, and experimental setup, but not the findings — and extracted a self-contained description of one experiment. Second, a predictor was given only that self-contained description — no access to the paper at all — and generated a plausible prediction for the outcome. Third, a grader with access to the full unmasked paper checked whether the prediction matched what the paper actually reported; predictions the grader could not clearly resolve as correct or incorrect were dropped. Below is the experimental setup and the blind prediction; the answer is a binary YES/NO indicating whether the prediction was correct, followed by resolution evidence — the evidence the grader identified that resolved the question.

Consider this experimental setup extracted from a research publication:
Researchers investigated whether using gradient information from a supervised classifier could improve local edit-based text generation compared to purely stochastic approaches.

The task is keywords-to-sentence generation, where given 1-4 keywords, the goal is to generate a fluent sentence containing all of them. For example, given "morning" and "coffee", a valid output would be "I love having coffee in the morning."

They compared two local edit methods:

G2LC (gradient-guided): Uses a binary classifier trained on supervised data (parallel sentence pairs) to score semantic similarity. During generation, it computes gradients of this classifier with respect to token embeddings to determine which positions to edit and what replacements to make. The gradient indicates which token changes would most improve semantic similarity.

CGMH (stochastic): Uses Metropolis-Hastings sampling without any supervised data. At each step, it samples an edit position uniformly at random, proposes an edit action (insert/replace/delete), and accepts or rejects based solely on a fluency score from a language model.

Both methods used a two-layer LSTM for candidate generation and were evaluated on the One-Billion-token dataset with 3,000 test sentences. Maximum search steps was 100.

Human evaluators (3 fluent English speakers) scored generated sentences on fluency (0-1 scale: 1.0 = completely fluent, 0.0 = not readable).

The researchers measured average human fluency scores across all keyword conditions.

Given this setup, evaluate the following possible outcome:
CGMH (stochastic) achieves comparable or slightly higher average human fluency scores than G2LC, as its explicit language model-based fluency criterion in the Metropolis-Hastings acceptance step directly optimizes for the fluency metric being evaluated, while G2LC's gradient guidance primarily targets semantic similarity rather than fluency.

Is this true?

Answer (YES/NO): NO